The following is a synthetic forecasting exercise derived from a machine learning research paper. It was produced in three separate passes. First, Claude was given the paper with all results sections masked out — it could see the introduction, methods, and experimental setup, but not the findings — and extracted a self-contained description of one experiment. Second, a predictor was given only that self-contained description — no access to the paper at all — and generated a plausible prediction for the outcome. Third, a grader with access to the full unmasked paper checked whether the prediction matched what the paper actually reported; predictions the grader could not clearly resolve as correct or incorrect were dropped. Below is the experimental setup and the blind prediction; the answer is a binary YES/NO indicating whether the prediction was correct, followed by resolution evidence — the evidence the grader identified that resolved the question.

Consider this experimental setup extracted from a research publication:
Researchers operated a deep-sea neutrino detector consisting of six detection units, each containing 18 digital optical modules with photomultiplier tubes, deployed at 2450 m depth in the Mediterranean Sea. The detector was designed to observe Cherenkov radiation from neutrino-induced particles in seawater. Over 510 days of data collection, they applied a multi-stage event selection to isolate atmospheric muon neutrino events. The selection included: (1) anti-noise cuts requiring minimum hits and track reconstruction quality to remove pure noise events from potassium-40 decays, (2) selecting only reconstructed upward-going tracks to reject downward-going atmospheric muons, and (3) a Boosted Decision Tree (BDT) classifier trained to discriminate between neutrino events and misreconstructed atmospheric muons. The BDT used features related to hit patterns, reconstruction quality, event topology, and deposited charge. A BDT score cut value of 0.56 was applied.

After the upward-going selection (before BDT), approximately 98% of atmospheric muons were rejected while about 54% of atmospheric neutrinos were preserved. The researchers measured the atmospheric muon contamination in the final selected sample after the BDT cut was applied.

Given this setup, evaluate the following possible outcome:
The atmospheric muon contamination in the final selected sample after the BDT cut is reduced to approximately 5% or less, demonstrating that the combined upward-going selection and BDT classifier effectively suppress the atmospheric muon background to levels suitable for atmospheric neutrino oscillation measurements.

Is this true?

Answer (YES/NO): YES